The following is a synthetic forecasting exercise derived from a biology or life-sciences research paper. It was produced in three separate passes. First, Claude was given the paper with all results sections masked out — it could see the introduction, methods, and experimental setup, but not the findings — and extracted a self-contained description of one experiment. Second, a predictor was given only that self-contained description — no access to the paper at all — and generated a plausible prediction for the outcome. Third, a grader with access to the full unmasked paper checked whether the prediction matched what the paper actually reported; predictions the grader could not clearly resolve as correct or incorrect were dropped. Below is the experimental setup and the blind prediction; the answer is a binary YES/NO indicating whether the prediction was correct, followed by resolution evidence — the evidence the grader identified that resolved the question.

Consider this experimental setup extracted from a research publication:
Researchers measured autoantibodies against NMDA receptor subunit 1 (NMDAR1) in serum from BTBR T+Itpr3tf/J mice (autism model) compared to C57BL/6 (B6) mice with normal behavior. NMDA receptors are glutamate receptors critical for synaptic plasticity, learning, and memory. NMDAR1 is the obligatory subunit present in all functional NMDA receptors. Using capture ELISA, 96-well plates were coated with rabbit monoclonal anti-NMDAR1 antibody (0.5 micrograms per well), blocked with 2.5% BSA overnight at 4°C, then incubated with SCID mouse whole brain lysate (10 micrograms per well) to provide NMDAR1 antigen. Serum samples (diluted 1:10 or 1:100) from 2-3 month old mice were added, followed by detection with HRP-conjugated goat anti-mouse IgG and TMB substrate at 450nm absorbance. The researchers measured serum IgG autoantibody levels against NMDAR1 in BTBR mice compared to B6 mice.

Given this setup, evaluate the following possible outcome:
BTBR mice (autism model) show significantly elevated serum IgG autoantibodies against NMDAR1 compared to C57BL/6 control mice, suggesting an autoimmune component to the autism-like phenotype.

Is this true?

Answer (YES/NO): YES